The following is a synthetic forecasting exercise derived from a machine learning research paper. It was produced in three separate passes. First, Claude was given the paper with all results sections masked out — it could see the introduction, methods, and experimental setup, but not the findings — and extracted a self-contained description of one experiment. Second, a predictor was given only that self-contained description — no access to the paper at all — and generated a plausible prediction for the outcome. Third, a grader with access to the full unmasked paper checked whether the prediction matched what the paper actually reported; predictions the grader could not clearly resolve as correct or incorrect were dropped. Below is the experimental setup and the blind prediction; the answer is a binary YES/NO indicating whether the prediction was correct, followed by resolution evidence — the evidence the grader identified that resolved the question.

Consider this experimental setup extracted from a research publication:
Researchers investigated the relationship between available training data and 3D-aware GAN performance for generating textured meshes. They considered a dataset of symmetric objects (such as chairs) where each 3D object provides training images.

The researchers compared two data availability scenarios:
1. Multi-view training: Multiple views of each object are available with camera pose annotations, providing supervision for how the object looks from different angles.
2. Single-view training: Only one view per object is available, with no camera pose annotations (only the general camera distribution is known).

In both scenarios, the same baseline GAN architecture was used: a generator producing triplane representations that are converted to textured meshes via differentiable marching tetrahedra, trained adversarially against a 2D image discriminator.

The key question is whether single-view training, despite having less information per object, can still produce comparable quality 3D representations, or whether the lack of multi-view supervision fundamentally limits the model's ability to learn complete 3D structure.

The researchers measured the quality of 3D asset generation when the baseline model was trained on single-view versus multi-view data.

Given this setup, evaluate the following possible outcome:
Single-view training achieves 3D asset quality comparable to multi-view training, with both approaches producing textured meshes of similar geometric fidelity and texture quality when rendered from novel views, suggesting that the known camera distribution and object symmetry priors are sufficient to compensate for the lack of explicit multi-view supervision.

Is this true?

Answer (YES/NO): NO